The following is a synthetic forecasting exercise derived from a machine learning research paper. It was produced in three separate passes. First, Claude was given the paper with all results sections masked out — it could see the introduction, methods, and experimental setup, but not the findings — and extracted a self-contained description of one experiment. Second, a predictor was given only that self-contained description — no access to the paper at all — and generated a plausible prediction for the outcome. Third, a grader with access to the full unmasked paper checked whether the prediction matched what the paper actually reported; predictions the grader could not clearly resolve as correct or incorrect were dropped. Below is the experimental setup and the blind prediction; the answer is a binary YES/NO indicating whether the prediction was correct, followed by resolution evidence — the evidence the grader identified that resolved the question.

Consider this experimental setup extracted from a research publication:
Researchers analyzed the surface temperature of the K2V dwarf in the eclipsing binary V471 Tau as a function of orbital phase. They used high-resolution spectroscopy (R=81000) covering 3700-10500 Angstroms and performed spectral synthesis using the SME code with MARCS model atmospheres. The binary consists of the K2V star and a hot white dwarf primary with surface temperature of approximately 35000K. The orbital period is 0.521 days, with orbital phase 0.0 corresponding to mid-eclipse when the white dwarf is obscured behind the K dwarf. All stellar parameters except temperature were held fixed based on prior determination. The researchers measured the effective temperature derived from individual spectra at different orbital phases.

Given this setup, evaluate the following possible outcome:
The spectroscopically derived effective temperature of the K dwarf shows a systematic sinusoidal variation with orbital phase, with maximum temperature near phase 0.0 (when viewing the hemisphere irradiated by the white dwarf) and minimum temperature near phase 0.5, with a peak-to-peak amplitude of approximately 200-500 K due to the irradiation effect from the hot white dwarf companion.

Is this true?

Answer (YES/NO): NO